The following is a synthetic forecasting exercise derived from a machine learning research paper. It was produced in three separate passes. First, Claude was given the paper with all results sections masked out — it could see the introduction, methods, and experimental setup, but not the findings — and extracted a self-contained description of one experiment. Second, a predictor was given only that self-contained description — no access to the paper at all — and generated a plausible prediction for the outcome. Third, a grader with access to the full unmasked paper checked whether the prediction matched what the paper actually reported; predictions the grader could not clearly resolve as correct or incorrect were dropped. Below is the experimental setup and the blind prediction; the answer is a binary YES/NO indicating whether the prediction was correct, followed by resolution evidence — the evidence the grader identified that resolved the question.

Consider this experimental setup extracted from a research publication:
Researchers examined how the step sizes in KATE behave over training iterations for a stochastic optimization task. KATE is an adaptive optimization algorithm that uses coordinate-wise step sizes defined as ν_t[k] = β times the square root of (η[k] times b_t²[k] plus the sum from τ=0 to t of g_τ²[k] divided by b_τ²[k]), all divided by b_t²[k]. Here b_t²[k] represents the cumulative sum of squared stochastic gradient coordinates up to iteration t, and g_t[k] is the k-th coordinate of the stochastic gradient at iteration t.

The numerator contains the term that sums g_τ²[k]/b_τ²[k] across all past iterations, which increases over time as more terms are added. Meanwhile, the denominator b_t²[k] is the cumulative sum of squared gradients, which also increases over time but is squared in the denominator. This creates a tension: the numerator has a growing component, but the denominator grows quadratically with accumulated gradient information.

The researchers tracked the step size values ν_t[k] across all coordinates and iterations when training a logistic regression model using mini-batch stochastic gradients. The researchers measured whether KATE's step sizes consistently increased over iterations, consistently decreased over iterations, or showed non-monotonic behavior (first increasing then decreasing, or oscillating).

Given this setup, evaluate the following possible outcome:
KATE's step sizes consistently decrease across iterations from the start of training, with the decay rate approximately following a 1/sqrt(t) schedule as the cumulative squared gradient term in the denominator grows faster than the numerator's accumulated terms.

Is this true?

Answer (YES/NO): NO